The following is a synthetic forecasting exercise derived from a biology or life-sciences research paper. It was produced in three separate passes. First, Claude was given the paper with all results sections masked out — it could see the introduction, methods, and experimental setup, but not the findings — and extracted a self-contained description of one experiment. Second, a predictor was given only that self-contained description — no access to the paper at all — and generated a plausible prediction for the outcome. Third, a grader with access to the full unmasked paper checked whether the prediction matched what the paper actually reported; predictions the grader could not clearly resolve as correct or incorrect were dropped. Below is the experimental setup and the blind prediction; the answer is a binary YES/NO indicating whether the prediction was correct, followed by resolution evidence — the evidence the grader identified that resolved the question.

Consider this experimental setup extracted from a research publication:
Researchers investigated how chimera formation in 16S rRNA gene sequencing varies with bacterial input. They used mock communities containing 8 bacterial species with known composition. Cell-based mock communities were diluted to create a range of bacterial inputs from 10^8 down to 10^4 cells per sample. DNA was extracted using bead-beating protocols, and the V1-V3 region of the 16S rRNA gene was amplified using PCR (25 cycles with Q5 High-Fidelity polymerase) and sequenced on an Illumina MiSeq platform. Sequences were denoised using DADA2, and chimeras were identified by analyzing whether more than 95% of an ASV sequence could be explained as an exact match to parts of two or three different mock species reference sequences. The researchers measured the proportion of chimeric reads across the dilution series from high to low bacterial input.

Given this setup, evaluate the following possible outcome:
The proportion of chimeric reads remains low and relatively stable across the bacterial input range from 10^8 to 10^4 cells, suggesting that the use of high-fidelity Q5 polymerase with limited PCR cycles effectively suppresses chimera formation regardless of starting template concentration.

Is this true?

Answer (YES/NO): NO